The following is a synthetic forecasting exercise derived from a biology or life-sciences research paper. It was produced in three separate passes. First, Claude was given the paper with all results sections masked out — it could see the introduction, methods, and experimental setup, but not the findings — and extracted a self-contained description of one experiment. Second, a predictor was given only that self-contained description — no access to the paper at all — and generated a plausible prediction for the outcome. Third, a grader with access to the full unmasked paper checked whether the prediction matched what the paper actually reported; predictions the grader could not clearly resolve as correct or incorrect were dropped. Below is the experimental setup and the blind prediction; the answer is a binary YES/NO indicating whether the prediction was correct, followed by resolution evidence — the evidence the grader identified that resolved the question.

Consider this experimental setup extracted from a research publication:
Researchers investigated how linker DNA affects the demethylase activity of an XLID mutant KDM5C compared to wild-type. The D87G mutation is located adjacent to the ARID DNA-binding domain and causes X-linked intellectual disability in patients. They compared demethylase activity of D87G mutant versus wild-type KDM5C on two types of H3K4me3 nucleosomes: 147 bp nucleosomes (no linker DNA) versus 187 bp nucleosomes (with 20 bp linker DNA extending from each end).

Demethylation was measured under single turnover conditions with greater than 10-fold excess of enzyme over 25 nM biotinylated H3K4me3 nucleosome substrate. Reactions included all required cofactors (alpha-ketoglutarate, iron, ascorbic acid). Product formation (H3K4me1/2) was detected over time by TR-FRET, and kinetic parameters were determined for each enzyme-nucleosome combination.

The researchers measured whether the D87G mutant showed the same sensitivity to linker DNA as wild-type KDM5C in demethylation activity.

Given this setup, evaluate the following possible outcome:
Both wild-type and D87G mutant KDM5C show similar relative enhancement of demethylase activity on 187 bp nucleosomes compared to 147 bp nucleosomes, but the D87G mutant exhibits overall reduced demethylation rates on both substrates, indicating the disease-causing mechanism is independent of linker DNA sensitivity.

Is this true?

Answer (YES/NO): NO